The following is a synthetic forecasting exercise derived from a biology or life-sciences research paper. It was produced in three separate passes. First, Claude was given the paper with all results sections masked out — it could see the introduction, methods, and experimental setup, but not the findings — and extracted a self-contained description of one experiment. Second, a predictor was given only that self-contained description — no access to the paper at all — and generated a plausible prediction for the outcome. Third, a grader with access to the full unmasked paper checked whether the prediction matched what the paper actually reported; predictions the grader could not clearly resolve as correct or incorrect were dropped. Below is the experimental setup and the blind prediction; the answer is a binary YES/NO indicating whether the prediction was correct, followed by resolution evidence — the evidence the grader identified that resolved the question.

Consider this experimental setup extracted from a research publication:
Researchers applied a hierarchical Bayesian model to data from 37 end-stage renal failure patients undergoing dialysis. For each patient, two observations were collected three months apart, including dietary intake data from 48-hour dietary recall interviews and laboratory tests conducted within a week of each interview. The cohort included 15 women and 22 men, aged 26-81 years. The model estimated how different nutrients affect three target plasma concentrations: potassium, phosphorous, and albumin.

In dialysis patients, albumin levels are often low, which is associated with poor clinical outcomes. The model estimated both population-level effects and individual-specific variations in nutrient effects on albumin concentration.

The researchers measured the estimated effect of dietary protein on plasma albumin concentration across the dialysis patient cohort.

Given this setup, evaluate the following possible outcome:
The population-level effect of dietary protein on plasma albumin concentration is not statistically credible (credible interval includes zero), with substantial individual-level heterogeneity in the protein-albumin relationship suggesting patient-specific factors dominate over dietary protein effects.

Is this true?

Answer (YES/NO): NO